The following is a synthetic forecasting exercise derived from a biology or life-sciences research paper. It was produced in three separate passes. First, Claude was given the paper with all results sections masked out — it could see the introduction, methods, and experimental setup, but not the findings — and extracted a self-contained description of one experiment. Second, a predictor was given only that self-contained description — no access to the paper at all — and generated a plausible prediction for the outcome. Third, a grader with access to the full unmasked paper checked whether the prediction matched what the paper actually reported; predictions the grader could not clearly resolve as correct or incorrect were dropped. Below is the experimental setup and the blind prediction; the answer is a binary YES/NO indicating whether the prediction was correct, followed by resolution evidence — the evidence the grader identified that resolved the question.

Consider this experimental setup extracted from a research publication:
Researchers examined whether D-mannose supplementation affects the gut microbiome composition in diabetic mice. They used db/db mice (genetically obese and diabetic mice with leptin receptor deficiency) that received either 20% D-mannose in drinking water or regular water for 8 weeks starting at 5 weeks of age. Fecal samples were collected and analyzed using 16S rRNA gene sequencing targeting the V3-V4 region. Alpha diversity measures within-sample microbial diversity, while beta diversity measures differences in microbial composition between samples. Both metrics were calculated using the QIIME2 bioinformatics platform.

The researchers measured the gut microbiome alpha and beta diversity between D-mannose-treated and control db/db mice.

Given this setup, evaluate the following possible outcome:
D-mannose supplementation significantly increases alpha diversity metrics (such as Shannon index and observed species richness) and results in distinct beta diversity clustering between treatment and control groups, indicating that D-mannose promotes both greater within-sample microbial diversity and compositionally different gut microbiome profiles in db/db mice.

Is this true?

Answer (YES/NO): NO